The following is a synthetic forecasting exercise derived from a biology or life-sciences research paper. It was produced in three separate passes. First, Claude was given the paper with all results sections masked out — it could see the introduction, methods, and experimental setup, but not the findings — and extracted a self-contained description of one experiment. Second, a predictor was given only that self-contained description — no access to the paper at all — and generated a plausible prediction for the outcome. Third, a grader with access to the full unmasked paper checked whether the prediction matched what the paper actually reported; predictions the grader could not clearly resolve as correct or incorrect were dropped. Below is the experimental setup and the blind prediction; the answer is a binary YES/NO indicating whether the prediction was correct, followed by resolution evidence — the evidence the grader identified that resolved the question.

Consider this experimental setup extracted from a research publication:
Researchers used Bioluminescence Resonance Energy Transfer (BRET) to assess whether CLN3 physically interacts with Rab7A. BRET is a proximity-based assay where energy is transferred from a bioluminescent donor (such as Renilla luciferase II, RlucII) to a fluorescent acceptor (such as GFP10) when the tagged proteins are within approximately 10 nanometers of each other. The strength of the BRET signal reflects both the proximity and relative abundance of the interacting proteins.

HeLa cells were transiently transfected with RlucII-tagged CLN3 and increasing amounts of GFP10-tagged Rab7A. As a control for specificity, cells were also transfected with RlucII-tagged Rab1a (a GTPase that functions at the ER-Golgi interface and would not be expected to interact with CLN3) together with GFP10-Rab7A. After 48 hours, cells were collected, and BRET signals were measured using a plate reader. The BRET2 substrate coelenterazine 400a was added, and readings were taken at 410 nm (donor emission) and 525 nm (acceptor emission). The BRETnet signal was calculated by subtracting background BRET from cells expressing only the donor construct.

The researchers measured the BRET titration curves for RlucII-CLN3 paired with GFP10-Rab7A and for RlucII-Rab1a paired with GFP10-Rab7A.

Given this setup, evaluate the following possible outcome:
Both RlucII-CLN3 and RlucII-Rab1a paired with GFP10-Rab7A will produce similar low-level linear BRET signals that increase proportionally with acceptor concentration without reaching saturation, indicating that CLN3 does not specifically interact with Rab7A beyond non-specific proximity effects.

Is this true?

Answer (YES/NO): NO